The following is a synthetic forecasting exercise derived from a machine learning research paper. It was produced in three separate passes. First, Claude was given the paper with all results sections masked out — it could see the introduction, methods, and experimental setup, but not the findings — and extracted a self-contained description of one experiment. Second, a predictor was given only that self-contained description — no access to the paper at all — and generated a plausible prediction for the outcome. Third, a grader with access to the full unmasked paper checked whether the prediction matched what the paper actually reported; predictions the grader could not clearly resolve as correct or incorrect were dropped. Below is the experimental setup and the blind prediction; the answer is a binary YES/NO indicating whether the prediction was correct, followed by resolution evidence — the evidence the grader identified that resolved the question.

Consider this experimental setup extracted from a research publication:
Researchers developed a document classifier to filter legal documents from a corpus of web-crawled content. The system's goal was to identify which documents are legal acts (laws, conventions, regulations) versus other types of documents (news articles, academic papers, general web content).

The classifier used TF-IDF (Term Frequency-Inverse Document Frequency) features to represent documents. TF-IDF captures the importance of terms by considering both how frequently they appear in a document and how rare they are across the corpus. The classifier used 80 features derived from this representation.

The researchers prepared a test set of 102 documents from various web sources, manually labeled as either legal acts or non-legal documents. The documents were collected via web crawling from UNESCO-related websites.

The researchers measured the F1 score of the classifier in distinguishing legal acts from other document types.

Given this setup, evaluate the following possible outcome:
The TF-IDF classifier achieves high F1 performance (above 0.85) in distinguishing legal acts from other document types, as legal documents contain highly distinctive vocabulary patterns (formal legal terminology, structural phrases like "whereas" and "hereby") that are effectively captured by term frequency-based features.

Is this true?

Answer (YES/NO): YES